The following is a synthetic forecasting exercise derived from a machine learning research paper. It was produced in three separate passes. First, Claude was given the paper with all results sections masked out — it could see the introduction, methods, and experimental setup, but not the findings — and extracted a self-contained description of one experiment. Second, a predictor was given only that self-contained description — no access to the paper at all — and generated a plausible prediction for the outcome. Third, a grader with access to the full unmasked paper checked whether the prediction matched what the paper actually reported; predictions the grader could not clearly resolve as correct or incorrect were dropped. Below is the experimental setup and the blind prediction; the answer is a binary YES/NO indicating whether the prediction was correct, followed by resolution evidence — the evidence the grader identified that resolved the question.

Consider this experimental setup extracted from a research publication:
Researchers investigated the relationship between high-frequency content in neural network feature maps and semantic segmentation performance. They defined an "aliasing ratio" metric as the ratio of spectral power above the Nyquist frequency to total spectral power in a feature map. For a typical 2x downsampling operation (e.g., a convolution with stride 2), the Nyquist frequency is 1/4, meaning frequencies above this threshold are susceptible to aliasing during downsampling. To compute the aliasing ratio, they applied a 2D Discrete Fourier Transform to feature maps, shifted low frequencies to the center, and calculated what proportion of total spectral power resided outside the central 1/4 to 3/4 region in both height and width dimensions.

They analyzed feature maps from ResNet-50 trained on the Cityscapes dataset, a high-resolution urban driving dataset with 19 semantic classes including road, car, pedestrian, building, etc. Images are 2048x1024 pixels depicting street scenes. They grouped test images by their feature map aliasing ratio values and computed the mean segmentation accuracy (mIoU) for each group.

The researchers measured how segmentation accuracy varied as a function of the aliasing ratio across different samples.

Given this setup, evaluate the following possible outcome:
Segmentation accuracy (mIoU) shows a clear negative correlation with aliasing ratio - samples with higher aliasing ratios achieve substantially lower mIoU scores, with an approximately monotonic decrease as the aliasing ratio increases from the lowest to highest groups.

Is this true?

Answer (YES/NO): YES